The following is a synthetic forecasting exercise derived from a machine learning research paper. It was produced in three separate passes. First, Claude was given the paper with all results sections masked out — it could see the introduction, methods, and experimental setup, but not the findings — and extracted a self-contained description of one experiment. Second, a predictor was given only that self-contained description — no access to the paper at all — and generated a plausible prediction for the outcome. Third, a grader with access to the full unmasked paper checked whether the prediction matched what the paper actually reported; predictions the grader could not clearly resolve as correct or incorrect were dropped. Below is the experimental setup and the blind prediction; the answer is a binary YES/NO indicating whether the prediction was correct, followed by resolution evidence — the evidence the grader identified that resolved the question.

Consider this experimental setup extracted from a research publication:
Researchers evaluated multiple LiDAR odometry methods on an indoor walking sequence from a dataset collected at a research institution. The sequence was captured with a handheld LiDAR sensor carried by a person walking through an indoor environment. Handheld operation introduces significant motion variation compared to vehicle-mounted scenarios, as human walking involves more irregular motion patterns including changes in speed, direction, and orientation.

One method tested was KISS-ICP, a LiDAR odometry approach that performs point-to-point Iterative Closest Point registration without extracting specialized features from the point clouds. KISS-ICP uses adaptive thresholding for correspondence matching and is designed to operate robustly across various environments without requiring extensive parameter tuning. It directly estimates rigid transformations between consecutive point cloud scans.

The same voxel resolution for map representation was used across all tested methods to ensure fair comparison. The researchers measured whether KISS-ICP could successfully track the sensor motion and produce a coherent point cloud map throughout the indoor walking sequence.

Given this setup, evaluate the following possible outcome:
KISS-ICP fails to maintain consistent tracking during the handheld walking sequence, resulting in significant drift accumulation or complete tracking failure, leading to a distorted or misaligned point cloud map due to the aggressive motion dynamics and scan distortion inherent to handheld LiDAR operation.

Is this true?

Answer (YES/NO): YES